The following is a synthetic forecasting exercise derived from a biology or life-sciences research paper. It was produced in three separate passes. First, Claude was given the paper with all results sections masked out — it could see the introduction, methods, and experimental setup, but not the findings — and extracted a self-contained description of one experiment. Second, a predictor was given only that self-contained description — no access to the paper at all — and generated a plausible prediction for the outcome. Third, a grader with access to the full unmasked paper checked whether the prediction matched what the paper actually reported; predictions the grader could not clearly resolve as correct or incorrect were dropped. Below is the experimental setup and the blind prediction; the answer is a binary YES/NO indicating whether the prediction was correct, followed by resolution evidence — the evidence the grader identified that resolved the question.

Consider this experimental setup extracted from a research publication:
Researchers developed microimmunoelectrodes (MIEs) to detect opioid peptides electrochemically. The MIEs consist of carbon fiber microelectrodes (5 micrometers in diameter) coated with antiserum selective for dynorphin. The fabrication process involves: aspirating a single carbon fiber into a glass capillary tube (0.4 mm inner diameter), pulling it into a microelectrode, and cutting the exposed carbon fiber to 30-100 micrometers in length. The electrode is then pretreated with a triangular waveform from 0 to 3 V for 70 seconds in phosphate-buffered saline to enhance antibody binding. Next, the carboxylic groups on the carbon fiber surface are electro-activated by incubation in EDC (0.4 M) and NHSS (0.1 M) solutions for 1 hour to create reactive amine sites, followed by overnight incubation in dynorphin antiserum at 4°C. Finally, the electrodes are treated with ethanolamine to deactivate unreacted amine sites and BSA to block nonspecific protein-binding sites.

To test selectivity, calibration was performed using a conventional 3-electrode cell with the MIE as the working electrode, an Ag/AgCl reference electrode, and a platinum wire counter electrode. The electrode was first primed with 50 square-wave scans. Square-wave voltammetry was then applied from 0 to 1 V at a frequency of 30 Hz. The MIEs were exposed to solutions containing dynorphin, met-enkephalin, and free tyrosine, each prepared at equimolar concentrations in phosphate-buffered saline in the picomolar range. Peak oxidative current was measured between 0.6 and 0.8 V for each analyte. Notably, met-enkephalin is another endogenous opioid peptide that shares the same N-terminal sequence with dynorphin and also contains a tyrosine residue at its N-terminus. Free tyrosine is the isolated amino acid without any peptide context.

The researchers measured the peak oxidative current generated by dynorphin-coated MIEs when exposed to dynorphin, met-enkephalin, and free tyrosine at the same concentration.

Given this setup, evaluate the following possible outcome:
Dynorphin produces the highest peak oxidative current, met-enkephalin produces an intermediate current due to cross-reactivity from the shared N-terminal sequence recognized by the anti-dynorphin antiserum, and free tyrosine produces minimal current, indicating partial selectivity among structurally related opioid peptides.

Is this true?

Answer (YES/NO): NO